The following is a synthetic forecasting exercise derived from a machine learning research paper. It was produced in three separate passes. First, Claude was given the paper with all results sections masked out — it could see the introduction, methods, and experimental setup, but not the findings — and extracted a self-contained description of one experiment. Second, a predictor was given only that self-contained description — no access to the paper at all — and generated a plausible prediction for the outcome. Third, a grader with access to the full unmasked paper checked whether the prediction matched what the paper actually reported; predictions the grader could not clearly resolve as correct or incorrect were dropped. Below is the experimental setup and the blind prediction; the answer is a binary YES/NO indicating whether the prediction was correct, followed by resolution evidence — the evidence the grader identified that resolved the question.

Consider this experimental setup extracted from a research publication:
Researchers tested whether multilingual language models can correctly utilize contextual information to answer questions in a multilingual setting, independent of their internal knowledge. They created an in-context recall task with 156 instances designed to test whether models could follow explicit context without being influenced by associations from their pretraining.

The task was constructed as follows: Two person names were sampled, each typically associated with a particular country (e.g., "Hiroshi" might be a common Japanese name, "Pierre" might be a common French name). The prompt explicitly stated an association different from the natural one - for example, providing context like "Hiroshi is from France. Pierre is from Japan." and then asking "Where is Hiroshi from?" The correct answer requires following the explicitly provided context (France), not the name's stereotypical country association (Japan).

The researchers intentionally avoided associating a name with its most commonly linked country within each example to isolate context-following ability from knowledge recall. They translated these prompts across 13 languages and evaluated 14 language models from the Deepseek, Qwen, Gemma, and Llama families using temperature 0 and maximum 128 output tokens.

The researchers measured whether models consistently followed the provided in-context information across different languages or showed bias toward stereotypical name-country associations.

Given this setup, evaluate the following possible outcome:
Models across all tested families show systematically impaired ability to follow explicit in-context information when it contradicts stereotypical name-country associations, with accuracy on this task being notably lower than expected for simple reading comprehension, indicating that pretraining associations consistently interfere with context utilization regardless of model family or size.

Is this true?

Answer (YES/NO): NO